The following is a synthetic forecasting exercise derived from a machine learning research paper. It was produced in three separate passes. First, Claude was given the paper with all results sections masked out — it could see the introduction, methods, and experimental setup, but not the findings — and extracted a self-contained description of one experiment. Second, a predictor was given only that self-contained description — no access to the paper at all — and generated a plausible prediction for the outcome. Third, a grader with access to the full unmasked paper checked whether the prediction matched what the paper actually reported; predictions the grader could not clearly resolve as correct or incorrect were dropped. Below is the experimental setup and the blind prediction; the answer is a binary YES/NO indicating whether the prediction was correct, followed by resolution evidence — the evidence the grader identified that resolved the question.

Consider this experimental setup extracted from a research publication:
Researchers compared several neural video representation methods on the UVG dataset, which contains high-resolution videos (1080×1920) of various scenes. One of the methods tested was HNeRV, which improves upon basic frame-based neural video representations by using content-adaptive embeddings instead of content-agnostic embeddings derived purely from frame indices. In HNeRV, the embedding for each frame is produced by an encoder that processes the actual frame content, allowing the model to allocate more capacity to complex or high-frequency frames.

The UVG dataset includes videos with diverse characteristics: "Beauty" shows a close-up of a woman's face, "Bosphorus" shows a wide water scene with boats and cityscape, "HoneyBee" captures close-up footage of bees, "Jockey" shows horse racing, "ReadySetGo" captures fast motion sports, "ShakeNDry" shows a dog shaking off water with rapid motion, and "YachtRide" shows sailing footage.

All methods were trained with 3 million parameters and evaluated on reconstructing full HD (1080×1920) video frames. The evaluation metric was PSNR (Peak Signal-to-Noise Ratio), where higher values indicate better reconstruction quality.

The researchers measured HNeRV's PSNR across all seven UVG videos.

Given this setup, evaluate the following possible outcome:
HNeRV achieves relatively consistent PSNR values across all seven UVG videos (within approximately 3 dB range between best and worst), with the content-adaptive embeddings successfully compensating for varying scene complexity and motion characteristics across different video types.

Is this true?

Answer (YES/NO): NO